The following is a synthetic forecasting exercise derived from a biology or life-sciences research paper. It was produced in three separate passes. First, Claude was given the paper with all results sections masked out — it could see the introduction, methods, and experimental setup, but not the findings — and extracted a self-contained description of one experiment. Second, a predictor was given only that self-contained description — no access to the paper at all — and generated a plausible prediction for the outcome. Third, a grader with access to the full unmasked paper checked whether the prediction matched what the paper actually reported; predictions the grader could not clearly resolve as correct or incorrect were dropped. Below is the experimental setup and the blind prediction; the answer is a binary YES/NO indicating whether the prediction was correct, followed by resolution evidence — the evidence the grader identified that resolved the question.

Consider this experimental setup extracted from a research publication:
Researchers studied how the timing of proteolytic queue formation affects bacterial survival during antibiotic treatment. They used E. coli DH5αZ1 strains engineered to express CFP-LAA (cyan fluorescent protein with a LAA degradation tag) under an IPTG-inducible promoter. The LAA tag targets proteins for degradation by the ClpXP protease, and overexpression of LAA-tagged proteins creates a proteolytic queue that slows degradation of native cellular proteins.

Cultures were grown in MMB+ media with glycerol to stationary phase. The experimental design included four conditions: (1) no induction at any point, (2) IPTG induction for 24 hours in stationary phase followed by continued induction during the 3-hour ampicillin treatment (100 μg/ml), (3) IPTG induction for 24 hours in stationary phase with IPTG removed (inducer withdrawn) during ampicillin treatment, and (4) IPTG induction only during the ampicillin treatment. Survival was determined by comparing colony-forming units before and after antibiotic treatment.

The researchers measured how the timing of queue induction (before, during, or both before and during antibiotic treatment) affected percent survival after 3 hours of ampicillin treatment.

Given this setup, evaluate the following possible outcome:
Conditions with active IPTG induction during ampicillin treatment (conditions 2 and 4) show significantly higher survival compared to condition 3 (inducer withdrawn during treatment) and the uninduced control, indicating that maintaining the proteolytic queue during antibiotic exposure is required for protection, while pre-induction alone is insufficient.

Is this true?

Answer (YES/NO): YES